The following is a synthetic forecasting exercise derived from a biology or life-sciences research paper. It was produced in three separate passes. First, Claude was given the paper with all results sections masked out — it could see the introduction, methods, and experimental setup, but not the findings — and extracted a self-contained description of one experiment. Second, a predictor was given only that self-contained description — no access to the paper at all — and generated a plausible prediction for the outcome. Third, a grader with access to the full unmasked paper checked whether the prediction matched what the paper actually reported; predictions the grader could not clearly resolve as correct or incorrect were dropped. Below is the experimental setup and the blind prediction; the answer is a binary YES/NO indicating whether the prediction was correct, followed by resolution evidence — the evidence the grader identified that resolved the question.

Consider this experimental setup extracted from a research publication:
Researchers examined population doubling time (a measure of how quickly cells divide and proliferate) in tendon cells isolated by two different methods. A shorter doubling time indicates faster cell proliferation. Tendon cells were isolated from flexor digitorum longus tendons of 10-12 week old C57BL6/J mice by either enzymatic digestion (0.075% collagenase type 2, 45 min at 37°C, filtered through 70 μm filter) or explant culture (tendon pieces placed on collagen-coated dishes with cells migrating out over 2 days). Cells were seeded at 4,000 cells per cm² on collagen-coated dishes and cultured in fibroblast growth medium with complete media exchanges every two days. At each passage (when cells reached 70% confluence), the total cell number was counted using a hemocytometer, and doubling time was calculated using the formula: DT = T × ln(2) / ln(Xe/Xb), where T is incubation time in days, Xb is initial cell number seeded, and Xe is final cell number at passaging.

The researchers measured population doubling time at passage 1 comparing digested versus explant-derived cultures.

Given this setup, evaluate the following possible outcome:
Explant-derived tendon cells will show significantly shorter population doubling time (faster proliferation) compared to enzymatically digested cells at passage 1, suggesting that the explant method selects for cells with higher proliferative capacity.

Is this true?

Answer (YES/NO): NO